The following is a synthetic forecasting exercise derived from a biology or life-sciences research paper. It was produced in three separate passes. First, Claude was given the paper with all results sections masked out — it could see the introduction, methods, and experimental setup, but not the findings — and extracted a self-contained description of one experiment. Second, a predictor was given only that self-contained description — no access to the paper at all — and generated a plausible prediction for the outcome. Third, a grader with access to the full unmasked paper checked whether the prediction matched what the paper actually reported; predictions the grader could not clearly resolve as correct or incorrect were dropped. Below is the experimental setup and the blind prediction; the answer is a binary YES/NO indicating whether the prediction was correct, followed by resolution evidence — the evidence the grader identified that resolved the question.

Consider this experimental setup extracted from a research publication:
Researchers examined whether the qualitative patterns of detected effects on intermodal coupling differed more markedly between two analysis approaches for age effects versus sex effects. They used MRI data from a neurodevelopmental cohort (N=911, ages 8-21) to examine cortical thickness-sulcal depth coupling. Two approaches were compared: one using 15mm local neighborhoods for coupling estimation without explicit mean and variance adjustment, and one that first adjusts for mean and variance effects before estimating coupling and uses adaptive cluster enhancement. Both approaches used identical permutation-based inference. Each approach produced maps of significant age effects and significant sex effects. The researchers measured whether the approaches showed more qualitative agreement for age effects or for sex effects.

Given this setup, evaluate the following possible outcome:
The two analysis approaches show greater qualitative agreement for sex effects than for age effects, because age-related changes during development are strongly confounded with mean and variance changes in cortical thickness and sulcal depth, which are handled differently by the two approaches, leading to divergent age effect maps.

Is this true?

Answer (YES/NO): NO